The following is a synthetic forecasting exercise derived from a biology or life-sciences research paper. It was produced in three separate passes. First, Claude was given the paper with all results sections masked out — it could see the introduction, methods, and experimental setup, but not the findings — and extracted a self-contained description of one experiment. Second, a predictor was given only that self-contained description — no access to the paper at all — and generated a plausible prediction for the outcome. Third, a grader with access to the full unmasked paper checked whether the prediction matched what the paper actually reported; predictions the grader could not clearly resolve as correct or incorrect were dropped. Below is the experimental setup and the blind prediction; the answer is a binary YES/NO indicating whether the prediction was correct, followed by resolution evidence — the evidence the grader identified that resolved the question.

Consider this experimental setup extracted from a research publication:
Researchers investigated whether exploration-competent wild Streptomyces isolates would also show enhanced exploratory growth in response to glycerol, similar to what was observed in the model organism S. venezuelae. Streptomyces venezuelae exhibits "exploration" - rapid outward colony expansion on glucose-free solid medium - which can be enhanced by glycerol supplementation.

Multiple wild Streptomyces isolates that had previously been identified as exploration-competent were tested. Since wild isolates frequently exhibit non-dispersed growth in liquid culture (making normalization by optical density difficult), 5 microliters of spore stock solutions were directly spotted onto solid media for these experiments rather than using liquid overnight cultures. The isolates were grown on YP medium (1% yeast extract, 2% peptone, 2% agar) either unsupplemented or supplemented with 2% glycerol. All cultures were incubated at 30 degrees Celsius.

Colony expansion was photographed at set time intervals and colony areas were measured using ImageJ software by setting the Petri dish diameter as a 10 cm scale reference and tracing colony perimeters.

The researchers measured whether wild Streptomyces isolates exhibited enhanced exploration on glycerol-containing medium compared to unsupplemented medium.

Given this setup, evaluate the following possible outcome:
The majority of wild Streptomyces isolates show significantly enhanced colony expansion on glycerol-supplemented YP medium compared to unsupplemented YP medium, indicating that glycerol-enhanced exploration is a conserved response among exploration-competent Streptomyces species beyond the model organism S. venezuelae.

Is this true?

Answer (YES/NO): YES